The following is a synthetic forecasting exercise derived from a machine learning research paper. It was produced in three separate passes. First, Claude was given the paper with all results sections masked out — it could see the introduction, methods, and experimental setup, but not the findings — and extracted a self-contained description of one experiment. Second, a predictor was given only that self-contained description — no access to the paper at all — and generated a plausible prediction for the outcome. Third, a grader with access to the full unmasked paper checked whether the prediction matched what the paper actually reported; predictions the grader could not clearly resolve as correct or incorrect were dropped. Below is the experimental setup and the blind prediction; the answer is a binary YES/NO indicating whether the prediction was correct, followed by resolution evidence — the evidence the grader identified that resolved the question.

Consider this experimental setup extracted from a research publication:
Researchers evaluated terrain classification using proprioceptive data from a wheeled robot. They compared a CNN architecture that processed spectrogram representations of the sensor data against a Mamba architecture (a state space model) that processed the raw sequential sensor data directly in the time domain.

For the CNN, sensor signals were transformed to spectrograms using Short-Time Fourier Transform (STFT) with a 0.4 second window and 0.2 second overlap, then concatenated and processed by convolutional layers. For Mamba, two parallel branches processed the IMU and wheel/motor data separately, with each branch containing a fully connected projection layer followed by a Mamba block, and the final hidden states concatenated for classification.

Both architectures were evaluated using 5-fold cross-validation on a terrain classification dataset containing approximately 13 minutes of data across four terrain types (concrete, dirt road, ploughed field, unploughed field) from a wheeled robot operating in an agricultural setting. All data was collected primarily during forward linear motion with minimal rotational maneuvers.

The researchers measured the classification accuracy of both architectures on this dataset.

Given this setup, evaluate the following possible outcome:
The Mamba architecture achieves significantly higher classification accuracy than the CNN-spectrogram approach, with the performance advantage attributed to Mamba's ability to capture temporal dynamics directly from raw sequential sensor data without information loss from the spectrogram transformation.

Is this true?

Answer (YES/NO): NO